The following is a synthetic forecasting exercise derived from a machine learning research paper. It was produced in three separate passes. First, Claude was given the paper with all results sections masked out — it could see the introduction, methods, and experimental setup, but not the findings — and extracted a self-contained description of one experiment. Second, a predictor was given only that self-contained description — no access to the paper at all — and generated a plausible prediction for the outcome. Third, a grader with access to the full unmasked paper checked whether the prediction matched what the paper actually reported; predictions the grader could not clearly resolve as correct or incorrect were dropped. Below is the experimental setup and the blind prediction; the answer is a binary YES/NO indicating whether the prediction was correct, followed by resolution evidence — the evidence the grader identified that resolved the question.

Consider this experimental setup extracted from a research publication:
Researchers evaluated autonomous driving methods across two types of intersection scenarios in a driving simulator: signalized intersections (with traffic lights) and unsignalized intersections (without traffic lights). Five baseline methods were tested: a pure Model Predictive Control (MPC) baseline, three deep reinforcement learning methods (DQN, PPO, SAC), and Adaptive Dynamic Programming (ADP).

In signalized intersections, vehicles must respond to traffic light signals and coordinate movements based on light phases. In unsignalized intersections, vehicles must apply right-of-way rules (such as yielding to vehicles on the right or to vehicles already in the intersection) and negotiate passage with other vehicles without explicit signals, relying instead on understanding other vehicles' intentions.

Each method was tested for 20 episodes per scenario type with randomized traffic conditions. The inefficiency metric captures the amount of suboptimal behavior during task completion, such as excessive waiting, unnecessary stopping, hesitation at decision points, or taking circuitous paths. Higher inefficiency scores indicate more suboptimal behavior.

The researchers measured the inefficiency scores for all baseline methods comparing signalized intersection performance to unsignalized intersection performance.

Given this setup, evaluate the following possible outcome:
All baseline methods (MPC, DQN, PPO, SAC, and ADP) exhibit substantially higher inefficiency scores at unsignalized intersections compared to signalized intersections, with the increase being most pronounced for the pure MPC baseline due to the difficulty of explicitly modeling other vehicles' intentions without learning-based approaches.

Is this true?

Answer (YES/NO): NO